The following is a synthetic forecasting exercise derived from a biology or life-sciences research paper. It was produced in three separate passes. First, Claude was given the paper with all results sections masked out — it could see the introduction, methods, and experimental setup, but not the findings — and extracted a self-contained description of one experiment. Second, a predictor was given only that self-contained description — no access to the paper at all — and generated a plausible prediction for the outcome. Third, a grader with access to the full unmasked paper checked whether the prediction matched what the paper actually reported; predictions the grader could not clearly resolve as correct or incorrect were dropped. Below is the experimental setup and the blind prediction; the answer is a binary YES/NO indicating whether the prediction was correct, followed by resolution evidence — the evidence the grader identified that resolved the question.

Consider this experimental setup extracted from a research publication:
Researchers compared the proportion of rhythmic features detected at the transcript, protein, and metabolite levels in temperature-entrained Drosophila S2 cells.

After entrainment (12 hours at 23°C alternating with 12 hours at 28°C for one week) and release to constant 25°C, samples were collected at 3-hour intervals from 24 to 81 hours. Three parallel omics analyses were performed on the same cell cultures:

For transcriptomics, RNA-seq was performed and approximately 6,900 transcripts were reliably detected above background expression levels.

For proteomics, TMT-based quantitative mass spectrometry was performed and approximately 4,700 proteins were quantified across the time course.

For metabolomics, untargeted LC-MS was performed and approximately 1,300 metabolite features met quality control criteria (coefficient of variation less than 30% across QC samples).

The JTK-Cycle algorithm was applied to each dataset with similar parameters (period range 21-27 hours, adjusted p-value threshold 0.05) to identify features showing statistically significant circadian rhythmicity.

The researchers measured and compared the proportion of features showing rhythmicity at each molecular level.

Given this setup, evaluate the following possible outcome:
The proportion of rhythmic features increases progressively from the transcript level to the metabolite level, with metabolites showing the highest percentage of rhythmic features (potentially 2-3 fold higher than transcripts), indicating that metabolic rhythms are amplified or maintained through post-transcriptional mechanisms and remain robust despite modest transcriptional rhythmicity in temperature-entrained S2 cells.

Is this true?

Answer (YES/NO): NO